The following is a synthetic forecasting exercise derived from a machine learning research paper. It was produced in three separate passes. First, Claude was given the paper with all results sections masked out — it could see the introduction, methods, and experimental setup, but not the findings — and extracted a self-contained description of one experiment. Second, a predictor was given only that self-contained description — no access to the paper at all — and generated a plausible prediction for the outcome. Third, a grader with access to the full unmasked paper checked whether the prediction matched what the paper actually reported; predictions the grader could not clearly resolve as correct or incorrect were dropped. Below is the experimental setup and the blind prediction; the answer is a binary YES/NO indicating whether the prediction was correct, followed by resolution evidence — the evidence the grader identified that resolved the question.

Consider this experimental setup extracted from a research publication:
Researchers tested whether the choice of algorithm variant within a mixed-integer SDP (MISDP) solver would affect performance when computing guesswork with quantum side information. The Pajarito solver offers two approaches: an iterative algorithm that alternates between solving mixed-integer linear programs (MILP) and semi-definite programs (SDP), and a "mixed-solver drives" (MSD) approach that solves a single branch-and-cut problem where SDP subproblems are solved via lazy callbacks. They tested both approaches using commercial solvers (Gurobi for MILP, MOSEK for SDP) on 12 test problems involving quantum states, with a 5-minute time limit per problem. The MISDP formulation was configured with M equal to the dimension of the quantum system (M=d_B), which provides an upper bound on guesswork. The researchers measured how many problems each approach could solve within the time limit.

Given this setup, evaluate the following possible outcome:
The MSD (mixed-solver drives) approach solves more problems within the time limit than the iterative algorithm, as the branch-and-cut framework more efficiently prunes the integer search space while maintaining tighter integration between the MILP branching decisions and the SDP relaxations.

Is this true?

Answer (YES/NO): NO